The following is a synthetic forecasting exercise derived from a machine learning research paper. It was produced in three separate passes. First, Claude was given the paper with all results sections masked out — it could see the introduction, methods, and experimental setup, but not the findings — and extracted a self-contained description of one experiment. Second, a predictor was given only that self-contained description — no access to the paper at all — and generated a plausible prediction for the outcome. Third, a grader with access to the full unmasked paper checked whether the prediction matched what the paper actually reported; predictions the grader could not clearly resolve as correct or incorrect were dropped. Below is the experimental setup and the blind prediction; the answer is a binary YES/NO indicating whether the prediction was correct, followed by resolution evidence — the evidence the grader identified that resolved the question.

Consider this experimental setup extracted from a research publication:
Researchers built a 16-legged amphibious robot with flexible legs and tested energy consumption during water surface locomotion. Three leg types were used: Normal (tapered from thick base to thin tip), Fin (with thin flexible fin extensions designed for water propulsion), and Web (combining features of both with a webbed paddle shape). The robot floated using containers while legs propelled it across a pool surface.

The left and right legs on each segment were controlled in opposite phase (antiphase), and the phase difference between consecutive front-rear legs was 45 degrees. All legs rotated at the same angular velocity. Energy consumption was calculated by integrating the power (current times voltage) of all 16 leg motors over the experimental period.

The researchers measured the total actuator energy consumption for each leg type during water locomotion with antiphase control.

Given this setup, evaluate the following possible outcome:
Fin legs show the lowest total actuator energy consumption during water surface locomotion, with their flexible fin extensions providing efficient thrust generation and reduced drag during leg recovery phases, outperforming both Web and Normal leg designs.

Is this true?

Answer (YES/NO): YES